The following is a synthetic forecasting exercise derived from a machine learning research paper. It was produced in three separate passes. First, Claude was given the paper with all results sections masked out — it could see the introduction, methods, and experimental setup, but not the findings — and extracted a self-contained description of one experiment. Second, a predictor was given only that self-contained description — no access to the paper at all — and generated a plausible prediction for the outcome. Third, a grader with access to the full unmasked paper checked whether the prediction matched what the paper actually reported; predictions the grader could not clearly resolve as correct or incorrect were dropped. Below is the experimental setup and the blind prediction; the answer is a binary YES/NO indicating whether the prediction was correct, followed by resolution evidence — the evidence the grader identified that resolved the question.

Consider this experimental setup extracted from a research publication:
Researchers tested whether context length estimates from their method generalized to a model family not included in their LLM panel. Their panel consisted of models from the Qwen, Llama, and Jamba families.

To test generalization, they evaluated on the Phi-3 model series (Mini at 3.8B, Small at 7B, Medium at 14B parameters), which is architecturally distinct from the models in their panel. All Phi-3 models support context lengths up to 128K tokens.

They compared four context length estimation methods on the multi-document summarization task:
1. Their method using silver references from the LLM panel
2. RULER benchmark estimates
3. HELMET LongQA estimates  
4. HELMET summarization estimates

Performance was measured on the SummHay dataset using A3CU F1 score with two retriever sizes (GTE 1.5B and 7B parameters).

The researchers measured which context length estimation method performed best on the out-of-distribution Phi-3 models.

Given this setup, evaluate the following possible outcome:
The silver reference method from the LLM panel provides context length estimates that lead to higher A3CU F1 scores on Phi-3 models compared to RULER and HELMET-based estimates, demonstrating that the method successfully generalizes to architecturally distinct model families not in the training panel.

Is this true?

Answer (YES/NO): NO